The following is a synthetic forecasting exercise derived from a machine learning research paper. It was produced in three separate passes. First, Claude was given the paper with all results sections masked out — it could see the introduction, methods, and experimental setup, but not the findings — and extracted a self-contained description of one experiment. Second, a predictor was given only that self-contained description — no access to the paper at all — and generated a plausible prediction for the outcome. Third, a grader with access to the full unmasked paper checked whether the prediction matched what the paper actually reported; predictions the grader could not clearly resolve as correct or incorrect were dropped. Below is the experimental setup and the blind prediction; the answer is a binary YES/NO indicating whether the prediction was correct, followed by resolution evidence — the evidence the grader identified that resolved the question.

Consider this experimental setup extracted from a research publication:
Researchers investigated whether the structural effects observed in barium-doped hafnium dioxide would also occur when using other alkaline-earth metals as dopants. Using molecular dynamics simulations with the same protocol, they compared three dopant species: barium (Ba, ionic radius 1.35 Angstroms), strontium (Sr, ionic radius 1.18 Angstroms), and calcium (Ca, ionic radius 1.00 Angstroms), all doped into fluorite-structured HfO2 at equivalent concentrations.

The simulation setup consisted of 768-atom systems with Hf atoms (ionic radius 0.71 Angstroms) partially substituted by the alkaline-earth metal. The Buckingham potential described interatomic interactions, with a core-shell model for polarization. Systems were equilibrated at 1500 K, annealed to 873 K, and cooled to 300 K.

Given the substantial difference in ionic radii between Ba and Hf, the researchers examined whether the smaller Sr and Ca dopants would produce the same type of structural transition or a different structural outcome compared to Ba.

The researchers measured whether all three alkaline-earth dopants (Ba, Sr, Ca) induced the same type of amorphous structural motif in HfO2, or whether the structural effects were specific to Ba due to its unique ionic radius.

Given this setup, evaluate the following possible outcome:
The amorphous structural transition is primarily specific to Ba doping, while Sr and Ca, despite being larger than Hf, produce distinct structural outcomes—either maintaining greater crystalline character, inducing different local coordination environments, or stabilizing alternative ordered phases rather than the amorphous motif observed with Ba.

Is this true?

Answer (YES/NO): NO